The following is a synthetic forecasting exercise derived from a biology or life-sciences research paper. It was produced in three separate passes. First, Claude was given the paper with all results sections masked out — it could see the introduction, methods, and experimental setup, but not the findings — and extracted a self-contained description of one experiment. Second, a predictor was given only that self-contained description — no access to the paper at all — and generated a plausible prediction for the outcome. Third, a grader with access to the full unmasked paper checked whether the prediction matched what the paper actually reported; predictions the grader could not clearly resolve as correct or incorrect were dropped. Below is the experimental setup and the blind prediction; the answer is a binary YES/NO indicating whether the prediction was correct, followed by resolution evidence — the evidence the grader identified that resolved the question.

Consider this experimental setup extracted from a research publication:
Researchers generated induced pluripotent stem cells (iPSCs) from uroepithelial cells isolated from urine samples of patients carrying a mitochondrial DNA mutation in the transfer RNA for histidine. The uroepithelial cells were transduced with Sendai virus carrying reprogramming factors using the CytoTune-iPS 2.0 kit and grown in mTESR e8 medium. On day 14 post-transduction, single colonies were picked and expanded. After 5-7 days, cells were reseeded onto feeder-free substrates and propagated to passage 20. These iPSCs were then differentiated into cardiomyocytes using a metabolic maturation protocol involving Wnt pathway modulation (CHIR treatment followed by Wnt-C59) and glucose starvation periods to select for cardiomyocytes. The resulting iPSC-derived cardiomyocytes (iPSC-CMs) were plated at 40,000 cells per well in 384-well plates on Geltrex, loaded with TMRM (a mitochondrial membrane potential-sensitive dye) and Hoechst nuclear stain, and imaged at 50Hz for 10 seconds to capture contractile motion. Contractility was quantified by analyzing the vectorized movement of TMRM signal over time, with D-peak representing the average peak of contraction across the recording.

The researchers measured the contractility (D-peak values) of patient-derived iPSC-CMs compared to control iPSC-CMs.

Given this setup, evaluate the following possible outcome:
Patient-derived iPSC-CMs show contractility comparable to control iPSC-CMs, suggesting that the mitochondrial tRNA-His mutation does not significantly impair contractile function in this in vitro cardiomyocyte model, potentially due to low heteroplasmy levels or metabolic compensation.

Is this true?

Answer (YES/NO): YES